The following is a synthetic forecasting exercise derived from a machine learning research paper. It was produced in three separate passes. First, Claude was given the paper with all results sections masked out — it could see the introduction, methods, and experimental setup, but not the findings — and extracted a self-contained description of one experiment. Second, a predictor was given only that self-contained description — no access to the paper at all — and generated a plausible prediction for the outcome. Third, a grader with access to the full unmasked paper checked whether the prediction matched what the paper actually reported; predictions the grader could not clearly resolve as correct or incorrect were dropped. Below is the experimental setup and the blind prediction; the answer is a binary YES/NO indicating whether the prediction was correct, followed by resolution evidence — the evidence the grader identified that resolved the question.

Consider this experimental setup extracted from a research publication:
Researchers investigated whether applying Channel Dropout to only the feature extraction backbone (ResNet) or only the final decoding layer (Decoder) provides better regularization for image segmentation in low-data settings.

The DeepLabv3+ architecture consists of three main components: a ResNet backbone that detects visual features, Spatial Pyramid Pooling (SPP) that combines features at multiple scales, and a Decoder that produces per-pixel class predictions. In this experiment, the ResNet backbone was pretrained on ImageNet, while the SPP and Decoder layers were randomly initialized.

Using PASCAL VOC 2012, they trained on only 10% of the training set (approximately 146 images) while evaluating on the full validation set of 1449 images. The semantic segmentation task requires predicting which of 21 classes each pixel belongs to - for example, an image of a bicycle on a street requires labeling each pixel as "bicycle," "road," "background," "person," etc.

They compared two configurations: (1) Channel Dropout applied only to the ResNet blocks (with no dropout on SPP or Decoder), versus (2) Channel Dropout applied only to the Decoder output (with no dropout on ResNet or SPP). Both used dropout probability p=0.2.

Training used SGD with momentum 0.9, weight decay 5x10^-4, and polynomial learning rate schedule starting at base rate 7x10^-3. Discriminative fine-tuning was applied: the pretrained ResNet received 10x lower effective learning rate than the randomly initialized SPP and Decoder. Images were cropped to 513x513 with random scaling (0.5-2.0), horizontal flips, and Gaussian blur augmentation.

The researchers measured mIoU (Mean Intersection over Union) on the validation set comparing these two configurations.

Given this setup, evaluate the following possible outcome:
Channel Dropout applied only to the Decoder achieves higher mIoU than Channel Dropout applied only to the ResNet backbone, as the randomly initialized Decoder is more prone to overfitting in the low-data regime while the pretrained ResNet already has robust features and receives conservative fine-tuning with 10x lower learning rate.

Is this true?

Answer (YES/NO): NO